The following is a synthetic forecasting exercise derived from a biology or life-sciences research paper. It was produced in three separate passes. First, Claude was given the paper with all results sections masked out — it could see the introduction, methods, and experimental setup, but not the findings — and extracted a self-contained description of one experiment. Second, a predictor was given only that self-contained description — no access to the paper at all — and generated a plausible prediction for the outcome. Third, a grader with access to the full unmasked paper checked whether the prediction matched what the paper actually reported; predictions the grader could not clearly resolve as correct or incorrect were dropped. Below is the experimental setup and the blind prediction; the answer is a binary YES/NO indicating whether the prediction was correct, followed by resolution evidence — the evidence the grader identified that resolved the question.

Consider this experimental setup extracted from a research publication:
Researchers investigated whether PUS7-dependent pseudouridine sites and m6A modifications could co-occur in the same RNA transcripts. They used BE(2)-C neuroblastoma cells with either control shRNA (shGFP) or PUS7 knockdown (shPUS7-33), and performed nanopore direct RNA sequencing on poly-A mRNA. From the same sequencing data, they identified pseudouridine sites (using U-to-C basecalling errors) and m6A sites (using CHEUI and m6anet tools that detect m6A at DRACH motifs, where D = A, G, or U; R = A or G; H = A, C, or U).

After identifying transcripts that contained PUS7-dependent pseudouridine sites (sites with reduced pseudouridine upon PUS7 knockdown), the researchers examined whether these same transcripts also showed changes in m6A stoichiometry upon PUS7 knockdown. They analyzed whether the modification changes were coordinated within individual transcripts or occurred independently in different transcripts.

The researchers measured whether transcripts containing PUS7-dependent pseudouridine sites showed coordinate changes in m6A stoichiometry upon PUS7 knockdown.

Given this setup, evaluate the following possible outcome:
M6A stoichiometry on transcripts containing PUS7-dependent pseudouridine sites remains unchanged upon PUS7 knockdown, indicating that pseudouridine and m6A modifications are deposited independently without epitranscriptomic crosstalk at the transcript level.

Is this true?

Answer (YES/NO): NO